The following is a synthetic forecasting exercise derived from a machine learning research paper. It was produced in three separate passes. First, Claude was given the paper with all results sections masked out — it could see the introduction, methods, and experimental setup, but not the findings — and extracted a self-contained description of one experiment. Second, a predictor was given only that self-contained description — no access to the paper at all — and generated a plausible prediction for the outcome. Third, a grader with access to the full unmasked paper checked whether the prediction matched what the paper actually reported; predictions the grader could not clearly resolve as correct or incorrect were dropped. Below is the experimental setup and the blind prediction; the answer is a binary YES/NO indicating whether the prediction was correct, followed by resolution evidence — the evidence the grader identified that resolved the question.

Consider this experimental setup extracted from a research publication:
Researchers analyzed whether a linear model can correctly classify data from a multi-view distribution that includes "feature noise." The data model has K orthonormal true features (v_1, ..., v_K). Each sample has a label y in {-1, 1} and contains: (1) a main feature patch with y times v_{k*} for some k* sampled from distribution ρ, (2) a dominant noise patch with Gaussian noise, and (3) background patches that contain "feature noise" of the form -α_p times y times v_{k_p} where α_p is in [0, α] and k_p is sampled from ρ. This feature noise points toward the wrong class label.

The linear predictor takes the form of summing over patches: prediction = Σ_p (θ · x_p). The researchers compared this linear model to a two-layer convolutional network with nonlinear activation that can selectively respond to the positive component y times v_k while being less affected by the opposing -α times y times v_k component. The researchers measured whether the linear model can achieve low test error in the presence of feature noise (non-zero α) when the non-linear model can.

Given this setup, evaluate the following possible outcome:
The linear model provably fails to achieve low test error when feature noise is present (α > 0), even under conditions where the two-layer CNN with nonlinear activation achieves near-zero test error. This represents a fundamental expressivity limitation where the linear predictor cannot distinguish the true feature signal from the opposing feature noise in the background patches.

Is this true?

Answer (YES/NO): YES